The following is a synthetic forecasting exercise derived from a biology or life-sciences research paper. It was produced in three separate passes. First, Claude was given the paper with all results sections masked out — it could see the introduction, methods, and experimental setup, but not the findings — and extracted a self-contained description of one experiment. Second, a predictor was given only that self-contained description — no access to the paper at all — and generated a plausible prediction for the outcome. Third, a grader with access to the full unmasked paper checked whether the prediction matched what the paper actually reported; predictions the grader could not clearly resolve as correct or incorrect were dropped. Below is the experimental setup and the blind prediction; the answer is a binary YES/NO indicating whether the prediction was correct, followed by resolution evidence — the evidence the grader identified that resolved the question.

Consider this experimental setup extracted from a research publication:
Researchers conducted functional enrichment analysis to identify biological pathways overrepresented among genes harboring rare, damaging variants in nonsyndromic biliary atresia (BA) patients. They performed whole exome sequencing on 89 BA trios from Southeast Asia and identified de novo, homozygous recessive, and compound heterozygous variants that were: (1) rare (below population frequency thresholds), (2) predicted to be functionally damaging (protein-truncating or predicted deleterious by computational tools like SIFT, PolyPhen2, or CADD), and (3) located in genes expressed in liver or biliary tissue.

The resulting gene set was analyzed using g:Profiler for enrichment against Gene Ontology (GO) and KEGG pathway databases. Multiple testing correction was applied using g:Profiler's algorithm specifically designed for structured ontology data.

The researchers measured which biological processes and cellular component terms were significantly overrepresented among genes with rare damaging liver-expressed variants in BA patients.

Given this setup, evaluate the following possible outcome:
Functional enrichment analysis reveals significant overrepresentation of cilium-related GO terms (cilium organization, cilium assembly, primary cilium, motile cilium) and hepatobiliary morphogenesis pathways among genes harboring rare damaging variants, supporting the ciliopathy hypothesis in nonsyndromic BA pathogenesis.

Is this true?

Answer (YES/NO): NO